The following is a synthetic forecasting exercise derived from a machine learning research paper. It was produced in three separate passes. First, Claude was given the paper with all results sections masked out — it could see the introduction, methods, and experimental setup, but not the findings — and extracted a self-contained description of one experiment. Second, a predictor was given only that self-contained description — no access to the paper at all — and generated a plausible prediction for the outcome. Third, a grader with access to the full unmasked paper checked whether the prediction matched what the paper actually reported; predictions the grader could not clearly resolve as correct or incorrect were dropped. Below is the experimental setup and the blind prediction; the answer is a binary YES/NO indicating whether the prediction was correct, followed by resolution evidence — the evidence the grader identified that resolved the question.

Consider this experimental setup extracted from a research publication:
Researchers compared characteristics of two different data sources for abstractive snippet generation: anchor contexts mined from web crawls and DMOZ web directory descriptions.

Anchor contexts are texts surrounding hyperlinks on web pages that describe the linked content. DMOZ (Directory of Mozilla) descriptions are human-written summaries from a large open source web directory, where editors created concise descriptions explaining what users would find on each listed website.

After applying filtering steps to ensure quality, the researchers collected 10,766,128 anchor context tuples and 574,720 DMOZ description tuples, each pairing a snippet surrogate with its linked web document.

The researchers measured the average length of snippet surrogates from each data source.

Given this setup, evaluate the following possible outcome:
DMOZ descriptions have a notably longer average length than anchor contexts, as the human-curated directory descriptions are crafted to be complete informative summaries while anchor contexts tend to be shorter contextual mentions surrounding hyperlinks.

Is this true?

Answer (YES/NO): NO